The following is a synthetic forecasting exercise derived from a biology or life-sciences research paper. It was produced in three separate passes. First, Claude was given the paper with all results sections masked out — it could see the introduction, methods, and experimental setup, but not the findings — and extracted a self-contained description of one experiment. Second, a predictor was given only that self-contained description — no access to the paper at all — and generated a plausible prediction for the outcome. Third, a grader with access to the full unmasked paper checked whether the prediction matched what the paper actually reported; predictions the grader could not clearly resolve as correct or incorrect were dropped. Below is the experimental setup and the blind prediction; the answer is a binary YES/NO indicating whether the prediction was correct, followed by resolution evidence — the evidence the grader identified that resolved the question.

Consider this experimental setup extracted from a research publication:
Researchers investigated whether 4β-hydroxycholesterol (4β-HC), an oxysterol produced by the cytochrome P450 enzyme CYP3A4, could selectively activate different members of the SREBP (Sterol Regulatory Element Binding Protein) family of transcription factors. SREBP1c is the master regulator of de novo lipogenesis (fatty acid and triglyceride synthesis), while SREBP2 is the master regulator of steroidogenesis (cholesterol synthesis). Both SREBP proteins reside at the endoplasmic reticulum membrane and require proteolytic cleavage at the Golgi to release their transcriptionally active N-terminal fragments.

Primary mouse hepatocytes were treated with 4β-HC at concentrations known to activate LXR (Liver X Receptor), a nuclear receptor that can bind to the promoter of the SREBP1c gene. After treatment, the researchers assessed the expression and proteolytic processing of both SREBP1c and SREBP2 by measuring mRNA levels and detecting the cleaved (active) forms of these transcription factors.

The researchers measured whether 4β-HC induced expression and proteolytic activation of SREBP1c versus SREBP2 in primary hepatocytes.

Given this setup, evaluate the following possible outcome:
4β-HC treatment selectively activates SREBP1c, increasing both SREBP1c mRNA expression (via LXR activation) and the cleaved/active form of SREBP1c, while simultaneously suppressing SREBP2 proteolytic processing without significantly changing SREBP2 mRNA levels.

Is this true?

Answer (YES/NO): NO